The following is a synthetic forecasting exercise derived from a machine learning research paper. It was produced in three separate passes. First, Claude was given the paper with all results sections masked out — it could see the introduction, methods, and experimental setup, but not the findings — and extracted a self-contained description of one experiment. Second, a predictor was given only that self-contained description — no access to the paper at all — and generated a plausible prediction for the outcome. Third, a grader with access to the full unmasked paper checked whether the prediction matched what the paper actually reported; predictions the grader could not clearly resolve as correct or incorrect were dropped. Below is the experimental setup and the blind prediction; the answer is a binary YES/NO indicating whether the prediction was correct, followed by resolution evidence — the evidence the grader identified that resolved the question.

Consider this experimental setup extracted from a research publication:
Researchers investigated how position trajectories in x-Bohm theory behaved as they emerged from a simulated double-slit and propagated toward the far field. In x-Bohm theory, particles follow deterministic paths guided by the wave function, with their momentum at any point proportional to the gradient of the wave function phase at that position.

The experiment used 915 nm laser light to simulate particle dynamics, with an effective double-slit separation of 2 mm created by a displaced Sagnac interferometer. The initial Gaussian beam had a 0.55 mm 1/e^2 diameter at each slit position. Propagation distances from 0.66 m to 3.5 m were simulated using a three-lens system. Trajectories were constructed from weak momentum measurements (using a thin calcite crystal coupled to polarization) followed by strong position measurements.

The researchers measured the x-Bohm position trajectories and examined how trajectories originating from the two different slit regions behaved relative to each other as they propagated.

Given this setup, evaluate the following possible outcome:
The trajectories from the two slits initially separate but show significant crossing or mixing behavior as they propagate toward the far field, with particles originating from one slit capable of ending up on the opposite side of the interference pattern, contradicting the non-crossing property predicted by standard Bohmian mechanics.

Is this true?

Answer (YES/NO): NO